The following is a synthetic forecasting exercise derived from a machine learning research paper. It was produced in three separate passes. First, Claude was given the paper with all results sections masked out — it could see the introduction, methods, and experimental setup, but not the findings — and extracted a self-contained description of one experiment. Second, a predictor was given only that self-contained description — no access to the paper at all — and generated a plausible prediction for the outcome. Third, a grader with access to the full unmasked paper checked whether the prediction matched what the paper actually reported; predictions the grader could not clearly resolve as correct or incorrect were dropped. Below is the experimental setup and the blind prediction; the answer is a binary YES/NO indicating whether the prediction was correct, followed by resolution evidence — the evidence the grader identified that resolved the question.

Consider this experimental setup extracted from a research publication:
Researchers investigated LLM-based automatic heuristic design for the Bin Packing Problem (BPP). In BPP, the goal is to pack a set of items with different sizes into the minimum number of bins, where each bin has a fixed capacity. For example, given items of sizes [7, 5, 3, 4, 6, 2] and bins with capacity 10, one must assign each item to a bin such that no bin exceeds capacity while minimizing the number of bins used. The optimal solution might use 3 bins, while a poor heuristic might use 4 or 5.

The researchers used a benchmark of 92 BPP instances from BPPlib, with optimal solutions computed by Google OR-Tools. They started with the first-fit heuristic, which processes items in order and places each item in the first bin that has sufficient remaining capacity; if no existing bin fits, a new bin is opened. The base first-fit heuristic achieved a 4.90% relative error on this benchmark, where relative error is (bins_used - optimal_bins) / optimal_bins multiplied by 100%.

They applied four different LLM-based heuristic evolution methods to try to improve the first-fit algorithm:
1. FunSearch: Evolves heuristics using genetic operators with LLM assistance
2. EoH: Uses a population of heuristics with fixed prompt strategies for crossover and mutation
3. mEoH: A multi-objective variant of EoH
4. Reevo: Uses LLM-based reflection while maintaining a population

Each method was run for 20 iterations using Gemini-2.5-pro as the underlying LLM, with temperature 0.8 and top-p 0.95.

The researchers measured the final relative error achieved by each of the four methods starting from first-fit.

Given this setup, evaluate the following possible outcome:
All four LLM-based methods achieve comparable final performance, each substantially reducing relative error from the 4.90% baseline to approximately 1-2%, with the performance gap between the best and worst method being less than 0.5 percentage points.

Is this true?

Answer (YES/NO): NO